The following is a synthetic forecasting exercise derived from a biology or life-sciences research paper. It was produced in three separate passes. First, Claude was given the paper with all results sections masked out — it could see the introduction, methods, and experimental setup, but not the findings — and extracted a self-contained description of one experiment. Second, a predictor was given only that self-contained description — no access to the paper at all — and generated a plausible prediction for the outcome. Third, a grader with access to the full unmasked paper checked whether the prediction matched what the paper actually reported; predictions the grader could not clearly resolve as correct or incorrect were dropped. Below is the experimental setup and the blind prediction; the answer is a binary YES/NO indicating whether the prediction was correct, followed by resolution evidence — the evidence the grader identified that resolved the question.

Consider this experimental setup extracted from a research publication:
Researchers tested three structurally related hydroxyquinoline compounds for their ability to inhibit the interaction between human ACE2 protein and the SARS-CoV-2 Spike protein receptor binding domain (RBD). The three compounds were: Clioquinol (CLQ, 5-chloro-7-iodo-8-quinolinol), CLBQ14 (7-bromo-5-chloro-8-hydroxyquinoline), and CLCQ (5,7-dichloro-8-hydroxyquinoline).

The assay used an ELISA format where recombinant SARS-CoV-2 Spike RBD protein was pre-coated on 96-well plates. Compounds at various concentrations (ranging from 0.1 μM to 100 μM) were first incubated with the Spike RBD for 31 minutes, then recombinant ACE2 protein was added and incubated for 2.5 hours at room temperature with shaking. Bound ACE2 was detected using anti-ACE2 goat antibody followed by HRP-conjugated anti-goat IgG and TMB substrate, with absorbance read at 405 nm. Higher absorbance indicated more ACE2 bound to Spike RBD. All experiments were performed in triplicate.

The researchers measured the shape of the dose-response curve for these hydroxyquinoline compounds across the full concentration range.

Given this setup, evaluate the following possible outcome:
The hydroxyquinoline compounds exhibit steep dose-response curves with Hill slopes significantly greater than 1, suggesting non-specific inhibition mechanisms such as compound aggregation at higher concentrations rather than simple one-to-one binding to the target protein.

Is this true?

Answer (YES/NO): NO